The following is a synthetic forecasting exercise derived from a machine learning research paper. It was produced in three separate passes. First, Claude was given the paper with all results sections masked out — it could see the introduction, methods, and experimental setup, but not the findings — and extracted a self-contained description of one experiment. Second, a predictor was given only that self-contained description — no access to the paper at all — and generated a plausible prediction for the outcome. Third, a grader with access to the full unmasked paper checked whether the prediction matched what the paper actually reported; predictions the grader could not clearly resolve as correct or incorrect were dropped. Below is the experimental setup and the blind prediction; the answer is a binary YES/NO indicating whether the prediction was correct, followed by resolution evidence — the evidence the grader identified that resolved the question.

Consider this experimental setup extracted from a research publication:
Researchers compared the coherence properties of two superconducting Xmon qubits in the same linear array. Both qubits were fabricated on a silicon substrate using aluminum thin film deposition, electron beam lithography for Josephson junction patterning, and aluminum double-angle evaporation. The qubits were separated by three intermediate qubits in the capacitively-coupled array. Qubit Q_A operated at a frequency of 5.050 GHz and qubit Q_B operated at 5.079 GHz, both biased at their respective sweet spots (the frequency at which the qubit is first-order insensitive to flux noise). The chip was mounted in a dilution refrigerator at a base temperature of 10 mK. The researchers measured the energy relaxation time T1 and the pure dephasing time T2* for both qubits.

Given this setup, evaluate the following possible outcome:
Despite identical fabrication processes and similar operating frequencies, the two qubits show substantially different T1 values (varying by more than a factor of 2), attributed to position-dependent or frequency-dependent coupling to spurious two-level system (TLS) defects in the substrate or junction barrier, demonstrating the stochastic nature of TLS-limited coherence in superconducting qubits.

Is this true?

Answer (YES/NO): NO